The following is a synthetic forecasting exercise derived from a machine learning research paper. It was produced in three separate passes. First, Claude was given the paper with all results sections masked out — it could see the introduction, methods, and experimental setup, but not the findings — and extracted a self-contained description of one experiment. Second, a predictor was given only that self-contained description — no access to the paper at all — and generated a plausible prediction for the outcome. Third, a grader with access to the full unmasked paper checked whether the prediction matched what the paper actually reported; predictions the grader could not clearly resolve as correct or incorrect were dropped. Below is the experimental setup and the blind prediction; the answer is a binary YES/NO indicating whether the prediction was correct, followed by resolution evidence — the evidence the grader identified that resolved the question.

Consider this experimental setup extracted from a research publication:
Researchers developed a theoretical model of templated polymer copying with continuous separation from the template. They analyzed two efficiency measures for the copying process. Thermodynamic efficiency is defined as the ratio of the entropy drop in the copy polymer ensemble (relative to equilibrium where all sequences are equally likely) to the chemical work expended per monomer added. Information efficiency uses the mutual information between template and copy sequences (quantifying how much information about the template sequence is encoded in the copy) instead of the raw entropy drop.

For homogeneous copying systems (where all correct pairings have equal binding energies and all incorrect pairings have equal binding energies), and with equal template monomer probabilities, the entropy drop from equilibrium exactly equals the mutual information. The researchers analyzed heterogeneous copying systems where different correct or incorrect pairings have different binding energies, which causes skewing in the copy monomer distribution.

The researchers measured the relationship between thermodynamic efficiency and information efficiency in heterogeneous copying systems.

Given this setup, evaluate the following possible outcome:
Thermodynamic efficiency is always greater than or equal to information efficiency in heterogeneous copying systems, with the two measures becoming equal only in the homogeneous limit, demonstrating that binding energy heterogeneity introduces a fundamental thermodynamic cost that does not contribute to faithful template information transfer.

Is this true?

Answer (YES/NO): YES